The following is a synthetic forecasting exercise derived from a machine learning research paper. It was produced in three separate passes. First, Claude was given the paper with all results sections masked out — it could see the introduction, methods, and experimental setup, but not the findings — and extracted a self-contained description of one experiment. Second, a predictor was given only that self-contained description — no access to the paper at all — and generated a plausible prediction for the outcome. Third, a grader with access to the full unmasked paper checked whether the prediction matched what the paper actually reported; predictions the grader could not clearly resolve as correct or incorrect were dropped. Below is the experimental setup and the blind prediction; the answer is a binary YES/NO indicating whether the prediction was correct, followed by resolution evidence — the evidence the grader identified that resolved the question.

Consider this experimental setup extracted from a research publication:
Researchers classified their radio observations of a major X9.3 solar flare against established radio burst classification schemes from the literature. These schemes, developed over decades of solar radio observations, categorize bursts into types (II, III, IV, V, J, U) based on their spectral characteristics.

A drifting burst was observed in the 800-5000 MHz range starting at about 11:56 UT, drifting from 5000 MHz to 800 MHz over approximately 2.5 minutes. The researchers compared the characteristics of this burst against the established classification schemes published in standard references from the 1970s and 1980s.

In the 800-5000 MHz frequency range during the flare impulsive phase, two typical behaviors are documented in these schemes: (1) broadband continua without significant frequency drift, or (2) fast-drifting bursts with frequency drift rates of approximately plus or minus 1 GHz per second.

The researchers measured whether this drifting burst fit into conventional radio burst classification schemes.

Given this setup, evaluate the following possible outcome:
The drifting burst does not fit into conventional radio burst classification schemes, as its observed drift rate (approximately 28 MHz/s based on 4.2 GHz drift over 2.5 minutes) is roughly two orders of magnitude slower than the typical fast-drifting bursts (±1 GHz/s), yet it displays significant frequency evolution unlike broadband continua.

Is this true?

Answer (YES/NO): YES